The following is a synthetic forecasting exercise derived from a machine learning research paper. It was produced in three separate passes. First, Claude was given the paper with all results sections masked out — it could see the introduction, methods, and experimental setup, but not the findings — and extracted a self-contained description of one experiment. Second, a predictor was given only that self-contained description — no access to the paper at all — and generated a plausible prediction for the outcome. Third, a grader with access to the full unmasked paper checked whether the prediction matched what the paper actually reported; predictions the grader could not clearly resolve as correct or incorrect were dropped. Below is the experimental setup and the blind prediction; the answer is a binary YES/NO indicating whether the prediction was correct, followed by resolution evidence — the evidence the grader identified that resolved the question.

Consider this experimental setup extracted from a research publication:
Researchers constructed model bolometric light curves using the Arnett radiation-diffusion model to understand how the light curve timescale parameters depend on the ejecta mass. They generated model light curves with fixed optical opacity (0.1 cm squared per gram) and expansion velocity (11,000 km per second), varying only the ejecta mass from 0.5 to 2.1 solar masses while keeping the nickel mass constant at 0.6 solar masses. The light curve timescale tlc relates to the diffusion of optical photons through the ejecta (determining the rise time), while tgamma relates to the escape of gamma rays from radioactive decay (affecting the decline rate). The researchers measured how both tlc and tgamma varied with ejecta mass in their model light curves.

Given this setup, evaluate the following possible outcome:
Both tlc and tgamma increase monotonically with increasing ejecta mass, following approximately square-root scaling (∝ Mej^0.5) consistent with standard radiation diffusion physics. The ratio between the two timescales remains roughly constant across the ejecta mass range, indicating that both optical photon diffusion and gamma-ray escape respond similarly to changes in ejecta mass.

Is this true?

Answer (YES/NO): YES